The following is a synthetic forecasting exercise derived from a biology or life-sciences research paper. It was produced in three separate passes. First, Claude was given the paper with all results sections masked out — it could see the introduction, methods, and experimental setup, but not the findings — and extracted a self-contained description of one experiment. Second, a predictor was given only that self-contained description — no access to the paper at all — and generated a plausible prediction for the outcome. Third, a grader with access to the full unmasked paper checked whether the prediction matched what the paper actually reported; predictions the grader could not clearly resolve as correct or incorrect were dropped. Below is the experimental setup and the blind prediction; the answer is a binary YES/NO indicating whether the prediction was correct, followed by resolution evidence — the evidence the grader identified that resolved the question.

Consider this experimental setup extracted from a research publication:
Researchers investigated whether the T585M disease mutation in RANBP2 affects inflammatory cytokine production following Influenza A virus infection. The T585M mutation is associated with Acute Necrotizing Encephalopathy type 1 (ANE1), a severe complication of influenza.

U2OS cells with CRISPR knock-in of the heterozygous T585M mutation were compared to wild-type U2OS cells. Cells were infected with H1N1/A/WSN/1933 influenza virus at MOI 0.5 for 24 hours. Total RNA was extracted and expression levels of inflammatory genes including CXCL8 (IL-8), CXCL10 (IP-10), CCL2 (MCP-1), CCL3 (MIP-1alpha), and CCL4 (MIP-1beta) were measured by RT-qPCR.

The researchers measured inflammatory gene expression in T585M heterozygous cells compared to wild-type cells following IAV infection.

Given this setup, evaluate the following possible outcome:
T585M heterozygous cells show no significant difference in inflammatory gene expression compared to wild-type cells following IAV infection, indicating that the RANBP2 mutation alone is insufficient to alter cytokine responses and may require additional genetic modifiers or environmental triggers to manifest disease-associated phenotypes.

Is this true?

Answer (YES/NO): NO